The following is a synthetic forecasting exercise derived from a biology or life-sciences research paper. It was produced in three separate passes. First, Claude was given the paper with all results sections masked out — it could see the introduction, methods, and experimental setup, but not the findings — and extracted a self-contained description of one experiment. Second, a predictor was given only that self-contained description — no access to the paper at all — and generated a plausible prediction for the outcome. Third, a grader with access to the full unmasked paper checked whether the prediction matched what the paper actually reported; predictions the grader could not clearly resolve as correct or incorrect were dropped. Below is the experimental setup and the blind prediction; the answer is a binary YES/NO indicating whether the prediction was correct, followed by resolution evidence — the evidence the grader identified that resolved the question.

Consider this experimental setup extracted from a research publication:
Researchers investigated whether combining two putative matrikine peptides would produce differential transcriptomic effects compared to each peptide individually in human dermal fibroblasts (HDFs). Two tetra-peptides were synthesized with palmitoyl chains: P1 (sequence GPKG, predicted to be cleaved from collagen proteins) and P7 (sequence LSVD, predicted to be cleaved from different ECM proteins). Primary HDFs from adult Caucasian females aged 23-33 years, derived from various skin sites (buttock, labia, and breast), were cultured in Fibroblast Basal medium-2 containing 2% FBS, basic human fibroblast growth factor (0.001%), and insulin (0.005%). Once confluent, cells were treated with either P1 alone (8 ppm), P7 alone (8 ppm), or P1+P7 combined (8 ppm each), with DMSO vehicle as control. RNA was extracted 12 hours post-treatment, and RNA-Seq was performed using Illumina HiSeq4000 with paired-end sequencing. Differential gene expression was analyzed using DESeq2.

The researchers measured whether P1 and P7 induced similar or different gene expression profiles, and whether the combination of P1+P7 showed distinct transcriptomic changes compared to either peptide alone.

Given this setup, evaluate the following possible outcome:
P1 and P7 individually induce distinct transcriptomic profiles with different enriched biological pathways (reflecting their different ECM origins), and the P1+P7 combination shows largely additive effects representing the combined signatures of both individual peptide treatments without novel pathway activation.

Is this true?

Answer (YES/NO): NO